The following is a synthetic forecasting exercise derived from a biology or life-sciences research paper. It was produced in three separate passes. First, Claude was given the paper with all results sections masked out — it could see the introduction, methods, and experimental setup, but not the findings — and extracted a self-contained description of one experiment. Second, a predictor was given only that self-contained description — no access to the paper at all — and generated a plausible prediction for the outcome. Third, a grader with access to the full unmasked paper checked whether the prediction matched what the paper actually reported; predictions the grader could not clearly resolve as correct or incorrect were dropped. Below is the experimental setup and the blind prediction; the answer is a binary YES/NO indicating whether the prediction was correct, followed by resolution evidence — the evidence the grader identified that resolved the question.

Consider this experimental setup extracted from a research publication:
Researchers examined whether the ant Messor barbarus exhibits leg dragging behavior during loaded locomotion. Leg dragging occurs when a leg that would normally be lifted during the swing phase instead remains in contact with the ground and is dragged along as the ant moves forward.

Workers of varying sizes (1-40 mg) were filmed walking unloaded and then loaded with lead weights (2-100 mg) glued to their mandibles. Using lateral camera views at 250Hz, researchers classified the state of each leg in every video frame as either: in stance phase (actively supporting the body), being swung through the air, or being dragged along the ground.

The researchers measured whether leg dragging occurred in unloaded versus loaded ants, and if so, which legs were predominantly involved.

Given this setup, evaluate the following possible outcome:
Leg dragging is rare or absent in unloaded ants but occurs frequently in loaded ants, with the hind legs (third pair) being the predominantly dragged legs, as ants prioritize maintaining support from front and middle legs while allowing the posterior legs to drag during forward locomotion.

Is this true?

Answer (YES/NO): NO